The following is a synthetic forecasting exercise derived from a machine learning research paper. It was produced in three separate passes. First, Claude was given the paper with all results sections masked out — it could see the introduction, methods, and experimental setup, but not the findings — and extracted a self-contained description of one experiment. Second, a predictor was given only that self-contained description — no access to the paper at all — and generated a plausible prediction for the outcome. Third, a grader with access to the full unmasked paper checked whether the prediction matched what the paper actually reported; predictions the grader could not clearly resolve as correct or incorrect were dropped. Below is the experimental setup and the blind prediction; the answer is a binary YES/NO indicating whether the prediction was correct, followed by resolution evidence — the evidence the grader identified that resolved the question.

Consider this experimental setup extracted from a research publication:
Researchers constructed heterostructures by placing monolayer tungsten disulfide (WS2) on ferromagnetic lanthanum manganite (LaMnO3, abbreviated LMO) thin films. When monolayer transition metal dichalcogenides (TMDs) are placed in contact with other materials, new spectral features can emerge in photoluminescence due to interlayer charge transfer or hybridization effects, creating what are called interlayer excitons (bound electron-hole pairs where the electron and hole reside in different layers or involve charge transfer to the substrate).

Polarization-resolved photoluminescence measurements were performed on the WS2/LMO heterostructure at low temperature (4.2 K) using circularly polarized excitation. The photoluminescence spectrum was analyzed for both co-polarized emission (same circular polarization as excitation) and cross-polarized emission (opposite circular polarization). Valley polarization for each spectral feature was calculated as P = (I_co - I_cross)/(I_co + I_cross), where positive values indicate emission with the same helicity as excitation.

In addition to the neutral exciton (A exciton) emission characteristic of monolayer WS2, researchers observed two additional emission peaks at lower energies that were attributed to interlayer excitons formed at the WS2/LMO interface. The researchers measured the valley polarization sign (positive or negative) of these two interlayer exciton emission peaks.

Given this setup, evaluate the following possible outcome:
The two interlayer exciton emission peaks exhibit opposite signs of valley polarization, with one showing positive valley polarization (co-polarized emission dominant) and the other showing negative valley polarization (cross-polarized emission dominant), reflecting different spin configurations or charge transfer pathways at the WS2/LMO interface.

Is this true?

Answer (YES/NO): YES